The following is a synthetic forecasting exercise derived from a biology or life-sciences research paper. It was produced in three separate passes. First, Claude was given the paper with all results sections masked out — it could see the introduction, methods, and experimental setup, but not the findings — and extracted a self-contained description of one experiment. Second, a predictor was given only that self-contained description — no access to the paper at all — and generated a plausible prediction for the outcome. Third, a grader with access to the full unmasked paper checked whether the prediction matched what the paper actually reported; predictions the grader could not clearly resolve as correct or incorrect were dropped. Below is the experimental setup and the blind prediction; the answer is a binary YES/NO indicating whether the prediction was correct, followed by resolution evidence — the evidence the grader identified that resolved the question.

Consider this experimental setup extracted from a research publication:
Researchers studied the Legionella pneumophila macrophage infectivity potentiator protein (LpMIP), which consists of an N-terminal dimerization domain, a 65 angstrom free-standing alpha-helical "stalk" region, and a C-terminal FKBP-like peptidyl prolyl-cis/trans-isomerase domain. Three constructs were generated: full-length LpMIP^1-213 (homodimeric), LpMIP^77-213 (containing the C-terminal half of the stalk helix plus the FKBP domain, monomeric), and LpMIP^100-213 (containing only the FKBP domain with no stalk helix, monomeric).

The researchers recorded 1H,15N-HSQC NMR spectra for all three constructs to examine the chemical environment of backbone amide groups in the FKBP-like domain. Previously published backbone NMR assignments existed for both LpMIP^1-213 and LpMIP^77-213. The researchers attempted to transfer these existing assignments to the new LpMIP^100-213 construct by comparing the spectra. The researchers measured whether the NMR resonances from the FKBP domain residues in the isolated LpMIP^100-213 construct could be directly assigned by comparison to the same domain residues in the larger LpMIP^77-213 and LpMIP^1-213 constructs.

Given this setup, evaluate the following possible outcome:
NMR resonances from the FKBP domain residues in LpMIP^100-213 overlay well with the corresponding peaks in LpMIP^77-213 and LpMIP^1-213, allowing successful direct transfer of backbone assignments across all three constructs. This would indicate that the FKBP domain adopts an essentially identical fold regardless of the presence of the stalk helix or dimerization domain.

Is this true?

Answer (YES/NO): NO